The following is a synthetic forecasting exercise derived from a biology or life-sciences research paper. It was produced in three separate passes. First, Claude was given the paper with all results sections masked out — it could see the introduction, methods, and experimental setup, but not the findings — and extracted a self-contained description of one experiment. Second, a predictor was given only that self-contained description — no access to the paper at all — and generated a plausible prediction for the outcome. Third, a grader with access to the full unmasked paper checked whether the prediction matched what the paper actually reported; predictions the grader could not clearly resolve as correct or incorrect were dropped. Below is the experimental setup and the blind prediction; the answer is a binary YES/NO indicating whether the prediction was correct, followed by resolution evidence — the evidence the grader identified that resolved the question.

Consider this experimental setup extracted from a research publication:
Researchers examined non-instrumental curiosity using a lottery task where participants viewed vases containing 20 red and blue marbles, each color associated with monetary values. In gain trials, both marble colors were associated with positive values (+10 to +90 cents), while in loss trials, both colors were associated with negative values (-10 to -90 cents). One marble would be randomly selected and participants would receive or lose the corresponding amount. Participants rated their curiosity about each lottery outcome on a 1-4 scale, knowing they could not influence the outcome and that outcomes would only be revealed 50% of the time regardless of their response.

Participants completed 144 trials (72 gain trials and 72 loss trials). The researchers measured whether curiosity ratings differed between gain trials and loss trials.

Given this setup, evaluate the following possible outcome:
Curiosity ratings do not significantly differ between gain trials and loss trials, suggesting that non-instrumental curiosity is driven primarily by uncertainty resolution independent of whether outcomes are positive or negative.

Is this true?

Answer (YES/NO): NO